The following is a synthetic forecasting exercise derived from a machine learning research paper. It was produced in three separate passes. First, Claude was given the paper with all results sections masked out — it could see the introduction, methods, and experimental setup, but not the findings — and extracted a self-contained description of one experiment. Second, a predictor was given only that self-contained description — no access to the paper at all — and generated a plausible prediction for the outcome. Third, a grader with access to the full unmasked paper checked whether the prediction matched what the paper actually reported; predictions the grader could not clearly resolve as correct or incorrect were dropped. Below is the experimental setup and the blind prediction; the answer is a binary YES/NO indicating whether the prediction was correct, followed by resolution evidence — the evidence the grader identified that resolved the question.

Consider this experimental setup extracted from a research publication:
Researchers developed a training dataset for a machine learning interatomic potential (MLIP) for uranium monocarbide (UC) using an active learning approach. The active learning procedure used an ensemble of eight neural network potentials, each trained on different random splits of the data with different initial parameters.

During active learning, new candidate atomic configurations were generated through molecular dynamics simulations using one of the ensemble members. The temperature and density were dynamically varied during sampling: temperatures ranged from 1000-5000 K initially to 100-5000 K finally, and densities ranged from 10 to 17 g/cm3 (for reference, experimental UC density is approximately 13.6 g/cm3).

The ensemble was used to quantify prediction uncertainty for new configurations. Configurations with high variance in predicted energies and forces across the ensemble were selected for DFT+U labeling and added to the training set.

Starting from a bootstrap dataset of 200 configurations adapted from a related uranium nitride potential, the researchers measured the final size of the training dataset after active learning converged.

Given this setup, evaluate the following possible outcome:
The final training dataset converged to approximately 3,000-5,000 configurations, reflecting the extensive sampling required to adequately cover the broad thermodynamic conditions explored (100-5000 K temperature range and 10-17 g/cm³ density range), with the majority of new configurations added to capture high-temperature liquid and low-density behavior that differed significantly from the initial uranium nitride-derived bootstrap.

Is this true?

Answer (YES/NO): NO